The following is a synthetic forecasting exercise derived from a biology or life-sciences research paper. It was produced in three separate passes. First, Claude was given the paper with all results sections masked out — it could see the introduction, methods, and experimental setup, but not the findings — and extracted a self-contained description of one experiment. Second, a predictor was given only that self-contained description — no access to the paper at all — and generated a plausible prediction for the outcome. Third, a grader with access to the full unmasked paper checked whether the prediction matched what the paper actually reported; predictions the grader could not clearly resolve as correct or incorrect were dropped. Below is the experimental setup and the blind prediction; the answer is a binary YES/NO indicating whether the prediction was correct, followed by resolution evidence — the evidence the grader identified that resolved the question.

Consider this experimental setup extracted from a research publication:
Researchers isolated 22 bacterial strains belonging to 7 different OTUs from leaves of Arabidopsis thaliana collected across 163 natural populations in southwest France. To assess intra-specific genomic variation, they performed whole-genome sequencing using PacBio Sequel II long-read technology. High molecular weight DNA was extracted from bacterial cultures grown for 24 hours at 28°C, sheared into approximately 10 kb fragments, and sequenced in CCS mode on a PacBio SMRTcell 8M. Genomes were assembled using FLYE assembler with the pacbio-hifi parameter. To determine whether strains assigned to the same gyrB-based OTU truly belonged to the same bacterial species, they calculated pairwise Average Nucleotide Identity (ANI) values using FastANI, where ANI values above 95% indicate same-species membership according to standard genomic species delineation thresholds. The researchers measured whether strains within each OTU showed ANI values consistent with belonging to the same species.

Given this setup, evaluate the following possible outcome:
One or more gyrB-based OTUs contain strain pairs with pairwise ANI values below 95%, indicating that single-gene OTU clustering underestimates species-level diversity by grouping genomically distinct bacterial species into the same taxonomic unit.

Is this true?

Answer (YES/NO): YES